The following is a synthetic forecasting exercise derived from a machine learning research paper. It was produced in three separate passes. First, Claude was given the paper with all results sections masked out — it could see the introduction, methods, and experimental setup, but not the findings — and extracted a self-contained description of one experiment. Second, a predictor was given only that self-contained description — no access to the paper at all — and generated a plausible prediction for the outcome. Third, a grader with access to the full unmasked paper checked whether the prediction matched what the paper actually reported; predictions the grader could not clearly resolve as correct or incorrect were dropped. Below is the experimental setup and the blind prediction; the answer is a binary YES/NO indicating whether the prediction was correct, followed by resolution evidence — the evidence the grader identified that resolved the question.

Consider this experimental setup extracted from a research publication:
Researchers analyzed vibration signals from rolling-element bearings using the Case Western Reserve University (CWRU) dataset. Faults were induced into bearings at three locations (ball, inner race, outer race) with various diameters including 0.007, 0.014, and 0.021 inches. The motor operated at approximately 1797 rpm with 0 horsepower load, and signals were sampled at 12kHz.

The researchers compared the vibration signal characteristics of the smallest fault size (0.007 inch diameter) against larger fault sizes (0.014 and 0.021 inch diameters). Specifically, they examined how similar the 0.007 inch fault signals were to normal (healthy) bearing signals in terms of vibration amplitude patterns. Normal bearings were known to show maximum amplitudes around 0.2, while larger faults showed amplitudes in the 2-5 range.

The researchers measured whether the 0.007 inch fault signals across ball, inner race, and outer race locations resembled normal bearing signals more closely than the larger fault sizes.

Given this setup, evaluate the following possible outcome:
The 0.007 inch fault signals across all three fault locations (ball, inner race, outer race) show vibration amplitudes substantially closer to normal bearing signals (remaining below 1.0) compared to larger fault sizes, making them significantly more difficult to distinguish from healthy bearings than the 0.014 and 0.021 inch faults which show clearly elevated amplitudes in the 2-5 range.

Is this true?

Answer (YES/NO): YES